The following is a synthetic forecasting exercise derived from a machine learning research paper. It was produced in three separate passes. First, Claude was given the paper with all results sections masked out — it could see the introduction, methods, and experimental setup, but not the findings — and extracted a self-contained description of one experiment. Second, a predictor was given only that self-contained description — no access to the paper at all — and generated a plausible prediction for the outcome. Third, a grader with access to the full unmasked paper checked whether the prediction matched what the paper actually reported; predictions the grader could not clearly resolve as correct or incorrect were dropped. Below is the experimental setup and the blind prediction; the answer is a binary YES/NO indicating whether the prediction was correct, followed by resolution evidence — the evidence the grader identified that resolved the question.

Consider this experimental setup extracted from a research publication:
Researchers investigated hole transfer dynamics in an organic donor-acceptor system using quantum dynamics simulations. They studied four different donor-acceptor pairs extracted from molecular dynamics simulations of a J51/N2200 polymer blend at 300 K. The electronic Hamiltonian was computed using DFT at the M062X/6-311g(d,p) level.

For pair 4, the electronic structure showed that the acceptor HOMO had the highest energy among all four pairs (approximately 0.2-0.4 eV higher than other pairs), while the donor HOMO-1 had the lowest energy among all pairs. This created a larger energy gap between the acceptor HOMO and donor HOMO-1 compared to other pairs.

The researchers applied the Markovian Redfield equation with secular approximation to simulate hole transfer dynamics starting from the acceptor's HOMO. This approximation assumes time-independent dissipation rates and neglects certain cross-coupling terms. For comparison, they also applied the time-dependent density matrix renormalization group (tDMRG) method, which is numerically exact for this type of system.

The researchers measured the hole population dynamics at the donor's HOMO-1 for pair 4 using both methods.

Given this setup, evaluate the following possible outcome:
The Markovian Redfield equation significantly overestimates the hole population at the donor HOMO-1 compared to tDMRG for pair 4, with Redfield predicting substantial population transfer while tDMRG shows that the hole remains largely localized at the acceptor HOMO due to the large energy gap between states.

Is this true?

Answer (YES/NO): NO